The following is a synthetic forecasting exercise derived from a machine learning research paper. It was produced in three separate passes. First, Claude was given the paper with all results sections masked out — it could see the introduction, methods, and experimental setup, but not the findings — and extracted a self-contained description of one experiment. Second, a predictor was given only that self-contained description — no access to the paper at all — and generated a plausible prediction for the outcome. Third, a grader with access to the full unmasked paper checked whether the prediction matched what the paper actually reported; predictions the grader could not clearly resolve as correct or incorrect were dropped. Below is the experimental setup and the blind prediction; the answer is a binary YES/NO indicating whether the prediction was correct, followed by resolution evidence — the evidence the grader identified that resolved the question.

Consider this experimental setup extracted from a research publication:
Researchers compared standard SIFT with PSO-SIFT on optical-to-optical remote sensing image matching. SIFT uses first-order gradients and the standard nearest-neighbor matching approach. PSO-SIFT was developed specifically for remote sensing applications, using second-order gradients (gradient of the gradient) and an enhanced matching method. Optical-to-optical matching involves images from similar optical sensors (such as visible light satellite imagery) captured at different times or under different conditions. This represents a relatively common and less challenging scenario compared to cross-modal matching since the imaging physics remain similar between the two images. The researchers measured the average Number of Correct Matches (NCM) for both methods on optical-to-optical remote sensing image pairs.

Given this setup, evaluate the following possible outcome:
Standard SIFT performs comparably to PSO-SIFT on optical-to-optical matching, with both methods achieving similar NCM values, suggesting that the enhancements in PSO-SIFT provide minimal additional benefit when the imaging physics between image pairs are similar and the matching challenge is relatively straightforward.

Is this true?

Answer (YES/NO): NO